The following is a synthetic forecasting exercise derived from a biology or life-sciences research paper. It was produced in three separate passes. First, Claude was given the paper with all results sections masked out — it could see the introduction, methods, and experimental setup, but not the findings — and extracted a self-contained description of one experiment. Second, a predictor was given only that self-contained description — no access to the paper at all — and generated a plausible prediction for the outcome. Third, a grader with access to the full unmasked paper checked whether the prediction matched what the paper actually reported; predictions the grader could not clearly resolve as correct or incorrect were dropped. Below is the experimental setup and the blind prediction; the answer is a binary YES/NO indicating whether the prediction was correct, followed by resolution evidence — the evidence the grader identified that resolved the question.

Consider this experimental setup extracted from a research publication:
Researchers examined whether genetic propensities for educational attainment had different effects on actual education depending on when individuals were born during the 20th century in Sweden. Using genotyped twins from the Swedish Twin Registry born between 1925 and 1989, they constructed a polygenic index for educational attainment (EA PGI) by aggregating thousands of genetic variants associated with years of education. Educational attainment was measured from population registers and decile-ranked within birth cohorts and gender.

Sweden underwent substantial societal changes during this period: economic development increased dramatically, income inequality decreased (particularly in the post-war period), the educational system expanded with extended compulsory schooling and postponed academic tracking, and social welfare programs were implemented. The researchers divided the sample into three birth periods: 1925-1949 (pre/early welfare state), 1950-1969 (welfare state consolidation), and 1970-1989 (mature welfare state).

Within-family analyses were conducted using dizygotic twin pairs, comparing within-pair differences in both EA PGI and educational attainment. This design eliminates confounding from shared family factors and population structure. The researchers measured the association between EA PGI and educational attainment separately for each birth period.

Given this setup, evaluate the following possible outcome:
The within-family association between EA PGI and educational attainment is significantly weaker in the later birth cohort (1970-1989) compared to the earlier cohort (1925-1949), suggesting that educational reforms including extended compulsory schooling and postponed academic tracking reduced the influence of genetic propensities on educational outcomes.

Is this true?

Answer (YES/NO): NO